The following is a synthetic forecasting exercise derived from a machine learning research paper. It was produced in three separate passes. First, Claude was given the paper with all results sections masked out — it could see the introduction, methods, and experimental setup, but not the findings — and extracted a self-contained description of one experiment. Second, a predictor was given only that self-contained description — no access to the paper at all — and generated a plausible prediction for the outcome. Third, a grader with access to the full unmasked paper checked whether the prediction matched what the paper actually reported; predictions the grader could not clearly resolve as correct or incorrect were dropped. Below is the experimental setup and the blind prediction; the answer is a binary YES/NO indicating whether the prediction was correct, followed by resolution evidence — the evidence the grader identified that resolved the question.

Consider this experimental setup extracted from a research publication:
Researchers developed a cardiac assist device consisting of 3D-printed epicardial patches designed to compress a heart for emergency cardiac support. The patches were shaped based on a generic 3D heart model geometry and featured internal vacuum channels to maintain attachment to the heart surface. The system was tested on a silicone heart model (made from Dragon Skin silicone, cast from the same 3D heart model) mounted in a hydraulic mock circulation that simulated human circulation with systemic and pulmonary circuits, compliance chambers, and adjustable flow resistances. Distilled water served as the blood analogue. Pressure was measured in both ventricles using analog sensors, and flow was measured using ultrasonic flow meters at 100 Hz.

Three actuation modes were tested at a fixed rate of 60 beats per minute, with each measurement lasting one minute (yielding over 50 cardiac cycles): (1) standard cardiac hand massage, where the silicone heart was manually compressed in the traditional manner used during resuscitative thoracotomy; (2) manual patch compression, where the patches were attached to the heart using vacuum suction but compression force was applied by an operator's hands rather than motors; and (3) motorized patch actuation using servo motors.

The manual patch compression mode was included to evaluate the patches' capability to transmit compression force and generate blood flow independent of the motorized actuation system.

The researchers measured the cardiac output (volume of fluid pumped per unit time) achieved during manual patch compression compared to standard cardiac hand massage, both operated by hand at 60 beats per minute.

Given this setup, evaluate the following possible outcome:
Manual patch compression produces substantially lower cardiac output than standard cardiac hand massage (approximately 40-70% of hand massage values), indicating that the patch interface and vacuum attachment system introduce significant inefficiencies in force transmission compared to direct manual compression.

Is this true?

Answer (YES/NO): NO